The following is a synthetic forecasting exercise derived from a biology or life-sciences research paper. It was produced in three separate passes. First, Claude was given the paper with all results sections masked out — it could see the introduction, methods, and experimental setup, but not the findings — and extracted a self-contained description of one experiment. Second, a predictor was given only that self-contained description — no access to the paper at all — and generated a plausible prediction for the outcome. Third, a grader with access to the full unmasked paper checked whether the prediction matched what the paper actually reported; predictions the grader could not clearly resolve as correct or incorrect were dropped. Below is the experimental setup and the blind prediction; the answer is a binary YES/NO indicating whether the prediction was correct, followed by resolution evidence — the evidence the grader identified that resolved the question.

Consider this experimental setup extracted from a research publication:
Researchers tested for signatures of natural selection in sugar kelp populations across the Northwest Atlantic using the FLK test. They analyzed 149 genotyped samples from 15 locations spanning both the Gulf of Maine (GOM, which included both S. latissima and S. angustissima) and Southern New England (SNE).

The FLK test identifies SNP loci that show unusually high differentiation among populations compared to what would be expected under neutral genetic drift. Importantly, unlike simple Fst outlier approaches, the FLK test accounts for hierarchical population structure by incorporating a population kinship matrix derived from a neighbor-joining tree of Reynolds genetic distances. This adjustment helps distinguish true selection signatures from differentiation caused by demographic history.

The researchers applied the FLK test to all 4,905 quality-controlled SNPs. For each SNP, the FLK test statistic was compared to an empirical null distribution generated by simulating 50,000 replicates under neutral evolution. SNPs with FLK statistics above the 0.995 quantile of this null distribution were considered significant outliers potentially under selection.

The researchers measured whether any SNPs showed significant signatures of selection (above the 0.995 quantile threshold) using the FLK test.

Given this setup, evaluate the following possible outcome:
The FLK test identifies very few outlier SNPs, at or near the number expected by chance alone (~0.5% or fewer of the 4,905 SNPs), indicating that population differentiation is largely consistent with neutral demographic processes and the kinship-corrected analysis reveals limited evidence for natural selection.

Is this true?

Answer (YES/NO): NO